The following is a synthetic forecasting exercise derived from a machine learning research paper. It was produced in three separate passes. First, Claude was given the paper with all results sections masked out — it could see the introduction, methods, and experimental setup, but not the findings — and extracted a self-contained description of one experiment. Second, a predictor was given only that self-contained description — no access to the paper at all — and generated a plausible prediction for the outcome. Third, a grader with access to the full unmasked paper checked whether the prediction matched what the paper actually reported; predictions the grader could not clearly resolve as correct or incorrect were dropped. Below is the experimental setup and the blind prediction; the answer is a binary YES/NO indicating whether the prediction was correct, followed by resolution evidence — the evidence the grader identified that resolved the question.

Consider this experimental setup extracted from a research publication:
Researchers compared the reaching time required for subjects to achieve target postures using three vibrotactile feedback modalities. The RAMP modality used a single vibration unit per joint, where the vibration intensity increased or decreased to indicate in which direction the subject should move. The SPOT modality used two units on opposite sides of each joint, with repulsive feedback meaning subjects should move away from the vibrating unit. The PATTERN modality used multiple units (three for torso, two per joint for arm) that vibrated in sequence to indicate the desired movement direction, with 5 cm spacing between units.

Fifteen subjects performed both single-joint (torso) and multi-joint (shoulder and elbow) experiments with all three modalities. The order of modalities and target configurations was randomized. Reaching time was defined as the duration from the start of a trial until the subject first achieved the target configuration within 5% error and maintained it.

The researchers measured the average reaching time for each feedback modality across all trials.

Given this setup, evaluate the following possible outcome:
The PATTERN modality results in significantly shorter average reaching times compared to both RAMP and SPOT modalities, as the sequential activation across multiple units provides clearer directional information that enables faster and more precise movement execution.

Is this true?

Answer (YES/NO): NO